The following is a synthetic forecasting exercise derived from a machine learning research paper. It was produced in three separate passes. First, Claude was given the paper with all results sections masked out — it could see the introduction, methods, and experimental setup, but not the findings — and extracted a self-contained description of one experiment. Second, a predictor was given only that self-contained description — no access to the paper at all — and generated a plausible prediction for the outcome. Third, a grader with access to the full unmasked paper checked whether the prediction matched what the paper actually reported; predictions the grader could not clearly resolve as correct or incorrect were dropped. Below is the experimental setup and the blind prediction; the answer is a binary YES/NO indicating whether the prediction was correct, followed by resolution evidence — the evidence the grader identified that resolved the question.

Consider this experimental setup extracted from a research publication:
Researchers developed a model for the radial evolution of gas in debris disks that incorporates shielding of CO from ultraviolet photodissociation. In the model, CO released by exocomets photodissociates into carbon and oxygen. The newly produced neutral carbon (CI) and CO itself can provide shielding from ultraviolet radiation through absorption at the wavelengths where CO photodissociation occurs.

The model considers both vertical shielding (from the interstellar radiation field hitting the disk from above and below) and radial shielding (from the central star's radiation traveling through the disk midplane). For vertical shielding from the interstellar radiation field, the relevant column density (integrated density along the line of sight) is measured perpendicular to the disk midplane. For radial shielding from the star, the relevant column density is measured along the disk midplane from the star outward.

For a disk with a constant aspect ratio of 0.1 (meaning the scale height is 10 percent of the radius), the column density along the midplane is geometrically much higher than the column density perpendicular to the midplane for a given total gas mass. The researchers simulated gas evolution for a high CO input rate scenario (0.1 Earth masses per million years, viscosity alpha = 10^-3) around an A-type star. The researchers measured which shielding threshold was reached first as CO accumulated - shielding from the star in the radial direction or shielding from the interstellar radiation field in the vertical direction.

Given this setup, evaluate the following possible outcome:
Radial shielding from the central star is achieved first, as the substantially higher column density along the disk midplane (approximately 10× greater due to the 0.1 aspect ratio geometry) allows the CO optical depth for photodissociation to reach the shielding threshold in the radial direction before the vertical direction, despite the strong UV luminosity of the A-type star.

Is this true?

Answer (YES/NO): YES